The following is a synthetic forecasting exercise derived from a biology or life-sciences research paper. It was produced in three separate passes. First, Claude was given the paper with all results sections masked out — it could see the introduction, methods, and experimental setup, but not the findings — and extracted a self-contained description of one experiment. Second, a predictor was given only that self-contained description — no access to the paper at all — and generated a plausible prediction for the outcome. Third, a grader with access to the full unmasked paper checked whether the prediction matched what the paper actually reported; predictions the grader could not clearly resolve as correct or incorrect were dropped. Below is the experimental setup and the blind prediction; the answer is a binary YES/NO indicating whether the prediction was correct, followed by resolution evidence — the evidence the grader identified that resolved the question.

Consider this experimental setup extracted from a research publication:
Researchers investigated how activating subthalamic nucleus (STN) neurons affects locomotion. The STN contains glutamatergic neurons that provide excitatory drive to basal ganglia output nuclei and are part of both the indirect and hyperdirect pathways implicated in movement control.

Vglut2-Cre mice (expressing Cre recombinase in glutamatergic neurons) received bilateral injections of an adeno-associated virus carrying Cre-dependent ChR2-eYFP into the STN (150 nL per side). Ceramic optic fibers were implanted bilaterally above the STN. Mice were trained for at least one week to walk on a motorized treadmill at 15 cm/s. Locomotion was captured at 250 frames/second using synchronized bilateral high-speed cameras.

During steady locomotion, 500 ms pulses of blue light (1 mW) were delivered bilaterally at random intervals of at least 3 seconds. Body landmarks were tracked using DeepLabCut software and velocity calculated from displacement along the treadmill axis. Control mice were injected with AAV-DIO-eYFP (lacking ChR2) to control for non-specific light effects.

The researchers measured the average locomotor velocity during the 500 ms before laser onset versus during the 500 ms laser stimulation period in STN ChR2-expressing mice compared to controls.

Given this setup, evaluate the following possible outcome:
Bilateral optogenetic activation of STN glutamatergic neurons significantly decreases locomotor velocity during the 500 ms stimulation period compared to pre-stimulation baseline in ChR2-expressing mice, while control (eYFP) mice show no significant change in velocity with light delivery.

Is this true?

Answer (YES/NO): NO